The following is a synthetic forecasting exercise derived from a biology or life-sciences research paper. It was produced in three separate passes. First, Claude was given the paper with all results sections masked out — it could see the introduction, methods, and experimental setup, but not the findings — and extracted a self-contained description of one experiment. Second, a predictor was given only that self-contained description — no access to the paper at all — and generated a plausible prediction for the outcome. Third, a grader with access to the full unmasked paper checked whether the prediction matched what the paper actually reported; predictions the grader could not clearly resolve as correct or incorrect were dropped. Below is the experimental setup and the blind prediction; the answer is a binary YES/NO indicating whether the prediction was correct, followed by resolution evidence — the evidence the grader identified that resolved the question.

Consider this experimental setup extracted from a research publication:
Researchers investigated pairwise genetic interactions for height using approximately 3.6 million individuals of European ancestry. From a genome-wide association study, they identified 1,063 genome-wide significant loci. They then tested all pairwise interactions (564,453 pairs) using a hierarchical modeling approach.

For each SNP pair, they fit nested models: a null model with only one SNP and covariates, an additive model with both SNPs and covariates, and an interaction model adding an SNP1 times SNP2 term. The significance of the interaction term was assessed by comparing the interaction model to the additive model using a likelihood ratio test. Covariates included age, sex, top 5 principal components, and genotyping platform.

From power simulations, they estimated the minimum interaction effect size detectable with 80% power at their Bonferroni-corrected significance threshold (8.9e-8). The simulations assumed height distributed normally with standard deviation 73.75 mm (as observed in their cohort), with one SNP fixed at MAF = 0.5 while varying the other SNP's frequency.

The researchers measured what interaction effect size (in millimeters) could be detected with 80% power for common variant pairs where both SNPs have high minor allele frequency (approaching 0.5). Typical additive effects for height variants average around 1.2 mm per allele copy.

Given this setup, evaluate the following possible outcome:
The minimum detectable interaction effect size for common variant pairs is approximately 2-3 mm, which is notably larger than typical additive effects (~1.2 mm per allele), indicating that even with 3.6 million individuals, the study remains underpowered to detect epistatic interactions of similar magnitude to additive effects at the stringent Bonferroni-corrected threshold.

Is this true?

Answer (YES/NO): NO